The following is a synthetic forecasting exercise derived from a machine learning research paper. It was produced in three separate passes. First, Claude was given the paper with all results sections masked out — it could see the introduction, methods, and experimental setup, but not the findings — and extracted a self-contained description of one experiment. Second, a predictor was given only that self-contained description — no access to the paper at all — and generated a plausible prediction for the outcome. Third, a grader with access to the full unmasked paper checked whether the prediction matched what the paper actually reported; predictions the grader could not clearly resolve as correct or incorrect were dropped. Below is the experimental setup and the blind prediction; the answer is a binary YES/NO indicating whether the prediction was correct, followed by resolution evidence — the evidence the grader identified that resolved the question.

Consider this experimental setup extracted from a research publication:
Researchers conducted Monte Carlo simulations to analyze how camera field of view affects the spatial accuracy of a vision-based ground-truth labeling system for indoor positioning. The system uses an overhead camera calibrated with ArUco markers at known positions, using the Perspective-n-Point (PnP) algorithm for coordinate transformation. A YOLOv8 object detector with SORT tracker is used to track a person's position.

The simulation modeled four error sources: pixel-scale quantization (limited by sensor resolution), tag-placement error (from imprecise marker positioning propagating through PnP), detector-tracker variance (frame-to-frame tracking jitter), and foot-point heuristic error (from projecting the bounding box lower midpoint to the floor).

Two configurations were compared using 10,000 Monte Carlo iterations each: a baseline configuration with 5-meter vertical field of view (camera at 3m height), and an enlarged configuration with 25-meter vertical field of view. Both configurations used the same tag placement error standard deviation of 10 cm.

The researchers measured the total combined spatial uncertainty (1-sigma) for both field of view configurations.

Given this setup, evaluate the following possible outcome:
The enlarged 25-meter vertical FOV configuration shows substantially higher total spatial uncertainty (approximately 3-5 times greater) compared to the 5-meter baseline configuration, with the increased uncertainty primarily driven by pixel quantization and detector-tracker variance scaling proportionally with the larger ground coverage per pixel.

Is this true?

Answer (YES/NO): NO